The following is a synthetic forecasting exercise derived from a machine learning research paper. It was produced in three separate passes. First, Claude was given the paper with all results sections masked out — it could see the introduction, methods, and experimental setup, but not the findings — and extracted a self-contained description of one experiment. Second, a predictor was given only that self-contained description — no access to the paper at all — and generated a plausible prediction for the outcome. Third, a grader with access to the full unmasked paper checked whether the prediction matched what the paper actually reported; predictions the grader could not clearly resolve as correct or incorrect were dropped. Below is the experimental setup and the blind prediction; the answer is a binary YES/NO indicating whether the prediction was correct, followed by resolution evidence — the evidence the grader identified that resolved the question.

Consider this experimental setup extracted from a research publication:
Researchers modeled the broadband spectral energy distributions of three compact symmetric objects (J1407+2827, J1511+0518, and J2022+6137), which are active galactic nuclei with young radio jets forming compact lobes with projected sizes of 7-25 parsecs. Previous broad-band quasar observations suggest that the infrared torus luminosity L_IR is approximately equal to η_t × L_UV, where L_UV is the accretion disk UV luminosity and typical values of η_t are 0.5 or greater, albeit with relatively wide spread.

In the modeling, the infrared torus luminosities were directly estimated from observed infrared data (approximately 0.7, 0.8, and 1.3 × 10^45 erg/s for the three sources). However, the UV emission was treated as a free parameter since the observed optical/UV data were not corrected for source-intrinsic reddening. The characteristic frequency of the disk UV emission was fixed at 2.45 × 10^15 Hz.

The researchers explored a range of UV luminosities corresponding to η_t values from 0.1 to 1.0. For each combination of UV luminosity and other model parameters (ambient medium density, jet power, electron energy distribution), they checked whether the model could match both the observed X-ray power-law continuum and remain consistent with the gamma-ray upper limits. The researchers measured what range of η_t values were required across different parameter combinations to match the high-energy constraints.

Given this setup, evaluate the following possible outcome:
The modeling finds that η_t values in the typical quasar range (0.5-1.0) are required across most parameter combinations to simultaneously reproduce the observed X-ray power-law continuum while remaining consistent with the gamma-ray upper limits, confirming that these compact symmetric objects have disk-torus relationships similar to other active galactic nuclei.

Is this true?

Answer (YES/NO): NO